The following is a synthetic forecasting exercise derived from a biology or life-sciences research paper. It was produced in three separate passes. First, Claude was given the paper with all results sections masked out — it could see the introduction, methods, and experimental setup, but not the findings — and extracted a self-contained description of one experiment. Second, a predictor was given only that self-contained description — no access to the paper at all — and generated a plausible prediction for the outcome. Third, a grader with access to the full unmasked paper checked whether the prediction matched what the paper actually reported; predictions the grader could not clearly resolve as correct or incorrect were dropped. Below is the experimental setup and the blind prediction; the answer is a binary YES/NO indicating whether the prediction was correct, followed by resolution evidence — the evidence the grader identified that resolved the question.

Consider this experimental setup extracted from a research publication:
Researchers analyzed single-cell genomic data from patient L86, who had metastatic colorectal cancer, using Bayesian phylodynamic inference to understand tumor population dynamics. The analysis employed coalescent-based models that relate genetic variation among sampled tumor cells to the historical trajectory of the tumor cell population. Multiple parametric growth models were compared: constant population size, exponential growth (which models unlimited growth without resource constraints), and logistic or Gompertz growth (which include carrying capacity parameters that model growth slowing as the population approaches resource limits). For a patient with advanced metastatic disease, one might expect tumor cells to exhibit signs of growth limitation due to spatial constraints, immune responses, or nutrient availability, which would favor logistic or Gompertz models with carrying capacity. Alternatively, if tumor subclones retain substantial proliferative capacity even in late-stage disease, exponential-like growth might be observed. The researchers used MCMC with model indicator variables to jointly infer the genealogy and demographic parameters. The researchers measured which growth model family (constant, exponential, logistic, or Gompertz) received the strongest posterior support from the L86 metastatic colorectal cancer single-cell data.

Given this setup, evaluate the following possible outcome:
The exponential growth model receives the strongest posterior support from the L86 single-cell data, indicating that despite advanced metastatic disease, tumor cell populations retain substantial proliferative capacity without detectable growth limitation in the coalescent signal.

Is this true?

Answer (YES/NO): YES